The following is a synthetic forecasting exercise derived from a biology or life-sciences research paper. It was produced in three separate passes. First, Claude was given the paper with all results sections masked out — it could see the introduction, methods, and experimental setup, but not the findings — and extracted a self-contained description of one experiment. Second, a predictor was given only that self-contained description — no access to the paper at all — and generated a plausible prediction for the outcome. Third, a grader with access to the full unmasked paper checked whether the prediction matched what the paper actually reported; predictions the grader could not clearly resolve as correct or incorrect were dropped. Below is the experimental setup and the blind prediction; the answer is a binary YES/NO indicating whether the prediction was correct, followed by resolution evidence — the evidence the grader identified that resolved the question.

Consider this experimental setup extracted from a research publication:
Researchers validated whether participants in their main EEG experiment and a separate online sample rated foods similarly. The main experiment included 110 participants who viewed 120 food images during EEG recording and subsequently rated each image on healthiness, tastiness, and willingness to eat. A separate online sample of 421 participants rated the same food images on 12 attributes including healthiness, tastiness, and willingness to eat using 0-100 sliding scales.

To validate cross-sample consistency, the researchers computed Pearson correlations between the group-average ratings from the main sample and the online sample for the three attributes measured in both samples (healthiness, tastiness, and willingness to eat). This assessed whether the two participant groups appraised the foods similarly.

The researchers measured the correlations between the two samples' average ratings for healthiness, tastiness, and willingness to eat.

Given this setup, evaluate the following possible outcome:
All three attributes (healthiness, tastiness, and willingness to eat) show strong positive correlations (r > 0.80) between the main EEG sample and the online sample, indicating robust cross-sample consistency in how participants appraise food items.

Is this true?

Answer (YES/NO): YES